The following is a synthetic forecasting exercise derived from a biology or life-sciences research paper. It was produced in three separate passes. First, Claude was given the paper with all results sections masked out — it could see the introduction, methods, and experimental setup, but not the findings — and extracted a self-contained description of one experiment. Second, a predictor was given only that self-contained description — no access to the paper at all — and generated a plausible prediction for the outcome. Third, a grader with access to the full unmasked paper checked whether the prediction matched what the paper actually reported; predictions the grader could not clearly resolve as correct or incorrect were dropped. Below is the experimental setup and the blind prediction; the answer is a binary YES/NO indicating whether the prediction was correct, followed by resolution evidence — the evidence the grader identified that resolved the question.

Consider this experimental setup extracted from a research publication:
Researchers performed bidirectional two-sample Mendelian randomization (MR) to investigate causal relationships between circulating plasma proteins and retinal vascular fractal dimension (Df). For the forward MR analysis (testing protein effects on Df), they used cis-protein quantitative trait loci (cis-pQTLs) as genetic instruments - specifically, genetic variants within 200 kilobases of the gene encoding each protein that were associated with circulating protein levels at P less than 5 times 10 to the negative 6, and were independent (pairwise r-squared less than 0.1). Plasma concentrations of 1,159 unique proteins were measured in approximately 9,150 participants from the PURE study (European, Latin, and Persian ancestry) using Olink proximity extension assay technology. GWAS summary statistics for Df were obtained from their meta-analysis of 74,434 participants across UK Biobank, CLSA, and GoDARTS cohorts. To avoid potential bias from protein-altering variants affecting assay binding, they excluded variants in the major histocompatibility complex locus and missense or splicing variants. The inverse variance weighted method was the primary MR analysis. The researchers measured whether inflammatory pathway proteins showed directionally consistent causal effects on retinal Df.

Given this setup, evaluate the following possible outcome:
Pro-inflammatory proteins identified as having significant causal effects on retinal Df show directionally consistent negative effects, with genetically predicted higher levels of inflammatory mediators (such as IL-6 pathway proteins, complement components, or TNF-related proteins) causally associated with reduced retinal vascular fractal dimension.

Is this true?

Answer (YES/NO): NO